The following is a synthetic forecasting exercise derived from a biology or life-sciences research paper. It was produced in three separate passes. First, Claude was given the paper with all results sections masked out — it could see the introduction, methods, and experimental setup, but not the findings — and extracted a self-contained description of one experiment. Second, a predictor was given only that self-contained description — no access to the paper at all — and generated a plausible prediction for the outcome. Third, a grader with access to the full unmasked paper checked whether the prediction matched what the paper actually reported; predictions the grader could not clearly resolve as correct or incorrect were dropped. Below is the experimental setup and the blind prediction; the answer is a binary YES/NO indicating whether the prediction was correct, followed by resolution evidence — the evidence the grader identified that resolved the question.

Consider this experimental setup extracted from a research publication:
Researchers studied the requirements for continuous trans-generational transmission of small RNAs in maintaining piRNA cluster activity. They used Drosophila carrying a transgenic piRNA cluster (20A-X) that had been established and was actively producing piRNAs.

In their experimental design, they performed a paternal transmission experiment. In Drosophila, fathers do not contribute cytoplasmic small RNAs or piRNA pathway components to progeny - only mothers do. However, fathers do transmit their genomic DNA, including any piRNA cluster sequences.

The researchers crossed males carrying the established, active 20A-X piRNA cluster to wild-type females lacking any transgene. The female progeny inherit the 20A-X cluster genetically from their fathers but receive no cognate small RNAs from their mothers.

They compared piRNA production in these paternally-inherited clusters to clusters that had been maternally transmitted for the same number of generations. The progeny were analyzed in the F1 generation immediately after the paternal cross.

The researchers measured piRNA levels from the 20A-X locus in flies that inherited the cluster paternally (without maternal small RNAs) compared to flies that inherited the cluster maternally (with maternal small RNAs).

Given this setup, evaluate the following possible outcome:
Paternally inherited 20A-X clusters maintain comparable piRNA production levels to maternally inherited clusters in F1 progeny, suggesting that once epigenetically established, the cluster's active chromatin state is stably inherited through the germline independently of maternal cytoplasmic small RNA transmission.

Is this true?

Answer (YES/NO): NO